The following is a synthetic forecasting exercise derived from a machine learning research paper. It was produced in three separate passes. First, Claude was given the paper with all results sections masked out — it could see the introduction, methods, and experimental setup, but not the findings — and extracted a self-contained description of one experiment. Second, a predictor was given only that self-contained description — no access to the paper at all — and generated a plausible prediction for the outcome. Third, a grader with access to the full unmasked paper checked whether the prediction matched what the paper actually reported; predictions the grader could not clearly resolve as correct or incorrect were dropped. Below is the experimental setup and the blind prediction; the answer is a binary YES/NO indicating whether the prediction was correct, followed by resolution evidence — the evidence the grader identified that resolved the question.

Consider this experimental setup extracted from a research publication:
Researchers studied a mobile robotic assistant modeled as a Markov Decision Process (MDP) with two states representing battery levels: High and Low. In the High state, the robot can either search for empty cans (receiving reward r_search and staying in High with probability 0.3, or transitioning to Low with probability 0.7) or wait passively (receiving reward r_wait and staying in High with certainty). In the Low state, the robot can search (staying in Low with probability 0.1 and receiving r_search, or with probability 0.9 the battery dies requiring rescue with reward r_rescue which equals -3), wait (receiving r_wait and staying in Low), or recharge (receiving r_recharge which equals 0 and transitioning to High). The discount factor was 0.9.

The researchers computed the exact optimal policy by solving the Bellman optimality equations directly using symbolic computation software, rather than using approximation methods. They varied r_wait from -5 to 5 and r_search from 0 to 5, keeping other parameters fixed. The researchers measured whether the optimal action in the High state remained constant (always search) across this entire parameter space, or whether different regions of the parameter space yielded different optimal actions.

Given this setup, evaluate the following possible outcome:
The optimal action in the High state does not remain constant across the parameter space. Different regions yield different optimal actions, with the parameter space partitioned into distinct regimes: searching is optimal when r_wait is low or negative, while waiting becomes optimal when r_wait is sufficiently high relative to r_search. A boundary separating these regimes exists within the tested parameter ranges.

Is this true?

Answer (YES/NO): YES